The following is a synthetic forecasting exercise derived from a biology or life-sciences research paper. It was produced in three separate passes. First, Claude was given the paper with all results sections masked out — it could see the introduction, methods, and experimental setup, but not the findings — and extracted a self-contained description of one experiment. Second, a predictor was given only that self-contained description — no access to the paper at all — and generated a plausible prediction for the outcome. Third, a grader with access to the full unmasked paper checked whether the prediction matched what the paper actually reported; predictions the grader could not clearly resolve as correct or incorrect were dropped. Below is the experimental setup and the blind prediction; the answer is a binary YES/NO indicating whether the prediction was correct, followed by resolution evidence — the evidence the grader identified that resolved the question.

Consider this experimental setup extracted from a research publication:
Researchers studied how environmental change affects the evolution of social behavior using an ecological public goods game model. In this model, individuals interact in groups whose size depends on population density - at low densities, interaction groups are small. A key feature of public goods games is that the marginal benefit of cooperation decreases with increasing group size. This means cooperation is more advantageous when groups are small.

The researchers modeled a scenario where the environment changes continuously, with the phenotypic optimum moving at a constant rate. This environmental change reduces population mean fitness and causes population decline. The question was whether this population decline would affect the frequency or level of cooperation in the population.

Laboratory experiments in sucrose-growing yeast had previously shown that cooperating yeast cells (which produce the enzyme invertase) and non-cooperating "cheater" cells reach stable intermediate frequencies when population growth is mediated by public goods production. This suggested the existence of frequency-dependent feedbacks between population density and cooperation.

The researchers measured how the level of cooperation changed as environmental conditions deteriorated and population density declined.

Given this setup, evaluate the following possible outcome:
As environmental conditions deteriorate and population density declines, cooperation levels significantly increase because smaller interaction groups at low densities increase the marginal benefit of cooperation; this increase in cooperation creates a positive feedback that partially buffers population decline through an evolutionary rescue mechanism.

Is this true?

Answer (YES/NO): NO